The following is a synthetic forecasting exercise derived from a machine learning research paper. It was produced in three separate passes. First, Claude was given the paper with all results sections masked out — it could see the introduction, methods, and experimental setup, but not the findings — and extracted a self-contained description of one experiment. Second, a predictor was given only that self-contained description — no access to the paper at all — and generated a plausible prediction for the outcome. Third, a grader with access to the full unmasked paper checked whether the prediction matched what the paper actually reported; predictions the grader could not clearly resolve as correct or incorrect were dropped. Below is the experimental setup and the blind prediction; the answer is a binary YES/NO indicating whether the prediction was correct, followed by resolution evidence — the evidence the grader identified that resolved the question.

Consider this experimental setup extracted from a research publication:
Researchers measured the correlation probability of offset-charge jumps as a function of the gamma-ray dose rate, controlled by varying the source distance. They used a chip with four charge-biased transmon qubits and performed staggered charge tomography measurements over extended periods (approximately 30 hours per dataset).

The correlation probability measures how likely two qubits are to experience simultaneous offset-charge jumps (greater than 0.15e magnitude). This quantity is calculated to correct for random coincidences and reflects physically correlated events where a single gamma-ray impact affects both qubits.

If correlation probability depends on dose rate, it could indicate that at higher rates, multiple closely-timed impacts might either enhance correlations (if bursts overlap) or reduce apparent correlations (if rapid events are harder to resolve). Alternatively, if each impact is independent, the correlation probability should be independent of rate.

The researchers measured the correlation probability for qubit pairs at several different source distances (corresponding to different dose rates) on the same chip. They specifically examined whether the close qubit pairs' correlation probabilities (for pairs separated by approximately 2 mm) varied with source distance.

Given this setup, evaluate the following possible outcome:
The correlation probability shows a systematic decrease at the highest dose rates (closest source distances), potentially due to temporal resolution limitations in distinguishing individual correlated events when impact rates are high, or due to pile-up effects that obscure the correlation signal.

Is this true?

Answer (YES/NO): NO